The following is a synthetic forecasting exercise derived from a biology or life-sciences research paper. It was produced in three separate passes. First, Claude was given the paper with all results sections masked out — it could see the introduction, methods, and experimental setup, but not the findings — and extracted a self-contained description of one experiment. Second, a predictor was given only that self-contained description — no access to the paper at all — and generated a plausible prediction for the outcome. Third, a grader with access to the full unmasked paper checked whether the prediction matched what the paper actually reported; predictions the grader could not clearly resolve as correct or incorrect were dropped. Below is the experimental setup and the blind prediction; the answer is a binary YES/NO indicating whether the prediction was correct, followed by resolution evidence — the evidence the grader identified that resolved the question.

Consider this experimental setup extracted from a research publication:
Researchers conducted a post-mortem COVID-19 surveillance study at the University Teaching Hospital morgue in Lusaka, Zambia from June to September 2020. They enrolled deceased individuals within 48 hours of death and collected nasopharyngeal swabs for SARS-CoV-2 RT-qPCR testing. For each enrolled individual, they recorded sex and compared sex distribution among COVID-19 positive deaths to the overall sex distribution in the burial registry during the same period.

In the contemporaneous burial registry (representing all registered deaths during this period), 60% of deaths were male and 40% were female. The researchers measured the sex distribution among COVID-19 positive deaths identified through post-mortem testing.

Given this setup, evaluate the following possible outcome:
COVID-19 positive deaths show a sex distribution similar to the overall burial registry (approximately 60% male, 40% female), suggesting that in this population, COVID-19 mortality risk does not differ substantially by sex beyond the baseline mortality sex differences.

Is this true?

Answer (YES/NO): NO